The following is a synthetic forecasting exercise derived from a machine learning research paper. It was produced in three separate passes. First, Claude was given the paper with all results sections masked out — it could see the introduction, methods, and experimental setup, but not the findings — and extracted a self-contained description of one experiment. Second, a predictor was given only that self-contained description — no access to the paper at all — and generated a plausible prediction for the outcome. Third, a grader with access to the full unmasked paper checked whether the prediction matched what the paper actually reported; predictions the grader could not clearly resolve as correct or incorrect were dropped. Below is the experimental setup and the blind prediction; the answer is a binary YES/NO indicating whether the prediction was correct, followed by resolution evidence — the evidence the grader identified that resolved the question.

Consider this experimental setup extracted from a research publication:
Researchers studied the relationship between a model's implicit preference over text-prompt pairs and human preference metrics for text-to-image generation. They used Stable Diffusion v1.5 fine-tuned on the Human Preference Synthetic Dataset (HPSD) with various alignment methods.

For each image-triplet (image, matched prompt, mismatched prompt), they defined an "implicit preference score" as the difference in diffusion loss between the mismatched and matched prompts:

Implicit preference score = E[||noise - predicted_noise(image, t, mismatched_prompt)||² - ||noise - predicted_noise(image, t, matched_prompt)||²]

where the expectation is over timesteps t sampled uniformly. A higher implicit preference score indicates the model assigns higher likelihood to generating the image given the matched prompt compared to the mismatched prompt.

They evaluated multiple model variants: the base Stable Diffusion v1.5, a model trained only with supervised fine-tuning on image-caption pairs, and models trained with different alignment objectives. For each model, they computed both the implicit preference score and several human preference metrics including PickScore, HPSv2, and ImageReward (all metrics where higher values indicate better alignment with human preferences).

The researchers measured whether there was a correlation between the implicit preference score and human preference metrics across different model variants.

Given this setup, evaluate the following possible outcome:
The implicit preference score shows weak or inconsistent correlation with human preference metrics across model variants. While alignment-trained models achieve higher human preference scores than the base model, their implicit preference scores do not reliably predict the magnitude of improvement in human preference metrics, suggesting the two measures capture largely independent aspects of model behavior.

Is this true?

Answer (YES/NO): NO